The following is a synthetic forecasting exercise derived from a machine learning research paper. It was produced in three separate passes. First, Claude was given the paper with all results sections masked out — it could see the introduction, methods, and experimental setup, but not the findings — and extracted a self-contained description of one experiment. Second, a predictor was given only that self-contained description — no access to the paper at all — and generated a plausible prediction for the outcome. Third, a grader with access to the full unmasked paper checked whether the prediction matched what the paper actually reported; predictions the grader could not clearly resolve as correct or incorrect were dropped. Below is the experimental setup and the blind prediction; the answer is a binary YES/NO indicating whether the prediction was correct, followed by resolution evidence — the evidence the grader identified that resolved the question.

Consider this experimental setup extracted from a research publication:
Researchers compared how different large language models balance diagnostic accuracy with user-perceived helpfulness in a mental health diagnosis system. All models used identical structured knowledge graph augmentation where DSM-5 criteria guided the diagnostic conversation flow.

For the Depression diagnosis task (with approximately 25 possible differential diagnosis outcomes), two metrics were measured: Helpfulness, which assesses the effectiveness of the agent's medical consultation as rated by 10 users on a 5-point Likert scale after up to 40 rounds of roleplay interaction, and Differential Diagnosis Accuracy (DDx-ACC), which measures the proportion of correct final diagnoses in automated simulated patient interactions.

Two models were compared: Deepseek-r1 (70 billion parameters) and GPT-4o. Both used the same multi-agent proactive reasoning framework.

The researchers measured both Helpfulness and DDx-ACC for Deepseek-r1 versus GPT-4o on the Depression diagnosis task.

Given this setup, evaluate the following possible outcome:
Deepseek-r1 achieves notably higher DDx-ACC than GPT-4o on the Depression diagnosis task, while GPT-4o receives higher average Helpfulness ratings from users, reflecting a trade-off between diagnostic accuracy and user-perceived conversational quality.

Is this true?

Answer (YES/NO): NO